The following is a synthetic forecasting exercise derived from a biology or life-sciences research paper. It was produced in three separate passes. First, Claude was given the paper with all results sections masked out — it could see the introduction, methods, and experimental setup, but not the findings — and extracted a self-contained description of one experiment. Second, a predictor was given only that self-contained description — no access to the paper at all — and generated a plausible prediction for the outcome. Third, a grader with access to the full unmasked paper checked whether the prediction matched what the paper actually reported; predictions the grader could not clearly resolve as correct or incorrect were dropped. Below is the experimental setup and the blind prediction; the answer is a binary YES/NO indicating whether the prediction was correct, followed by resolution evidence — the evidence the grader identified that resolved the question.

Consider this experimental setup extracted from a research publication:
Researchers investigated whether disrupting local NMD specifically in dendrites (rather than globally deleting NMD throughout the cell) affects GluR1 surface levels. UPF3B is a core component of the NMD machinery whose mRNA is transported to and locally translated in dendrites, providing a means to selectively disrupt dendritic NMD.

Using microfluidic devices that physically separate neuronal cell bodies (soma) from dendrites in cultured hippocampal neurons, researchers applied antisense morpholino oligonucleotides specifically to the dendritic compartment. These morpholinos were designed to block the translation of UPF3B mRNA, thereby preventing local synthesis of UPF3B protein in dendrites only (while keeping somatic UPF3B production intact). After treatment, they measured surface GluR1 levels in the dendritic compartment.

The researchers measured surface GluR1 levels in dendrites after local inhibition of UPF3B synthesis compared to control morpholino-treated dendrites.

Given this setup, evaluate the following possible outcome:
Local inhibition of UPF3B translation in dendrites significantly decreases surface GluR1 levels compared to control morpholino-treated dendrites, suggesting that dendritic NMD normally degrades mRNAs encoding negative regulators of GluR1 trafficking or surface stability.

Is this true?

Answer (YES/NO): YES